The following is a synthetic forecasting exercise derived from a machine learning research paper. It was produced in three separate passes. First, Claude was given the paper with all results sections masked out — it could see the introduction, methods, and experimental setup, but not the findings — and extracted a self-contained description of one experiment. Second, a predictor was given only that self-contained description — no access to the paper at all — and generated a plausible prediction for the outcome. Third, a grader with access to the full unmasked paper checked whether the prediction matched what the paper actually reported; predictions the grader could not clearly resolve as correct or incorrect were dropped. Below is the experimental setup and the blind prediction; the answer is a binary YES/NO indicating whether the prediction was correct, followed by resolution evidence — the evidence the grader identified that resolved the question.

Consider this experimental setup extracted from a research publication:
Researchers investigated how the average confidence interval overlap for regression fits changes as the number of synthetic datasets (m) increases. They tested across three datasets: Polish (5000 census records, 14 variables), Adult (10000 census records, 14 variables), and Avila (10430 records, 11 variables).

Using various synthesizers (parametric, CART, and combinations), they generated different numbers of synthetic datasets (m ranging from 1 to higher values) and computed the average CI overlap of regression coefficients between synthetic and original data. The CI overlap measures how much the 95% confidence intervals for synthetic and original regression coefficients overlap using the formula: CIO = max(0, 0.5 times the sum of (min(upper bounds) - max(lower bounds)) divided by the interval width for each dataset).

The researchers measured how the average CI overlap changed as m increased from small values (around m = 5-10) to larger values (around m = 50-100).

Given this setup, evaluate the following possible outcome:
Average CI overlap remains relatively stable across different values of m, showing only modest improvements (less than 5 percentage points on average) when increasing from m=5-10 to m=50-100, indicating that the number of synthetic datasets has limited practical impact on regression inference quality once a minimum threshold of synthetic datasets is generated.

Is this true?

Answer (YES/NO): NO